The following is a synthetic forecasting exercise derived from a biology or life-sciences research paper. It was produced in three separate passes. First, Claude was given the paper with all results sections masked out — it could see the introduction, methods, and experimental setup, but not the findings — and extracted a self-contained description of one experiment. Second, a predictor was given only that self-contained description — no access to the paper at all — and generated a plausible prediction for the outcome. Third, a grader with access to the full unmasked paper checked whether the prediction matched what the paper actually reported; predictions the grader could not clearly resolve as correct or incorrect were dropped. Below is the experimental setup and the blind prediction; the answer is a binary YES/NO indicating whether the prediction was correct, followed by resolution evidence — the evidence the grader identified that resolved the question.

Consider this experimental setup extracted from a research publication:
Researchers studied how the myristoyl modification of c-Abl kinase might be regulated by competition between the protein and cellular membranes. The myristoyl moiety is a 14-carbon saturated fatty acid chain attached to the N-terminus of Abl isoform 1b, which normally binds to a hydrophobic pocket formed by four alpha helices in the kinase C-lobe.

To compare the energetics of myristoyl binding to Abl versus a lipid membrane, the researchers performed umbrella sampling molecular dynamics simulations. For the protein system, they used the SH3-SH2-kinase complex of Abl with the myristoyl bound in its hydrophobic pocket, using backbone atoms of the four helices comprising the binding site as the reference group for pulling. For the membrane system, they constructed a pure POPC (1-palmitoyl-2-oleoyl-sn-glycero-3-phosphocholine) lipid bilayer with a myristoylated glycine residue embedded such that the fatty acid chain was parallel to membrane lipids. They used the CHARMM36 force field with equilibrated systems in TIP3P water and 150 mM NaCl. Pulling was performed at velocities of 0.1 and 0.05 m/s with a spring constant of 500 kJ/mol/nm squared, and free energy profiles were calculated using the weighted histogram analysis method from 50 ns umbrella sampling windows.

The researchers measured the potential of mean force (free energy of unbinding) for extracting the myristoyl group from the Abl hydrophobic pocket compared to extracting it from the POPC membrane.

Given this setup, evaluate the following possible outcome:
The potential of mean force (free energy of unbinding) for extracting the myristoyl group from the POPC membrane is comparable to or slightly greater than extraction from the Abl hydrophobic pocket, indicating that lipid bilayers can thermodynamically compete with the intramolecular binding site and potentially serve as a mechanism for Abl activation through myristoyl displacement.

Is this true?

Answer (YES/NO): YES